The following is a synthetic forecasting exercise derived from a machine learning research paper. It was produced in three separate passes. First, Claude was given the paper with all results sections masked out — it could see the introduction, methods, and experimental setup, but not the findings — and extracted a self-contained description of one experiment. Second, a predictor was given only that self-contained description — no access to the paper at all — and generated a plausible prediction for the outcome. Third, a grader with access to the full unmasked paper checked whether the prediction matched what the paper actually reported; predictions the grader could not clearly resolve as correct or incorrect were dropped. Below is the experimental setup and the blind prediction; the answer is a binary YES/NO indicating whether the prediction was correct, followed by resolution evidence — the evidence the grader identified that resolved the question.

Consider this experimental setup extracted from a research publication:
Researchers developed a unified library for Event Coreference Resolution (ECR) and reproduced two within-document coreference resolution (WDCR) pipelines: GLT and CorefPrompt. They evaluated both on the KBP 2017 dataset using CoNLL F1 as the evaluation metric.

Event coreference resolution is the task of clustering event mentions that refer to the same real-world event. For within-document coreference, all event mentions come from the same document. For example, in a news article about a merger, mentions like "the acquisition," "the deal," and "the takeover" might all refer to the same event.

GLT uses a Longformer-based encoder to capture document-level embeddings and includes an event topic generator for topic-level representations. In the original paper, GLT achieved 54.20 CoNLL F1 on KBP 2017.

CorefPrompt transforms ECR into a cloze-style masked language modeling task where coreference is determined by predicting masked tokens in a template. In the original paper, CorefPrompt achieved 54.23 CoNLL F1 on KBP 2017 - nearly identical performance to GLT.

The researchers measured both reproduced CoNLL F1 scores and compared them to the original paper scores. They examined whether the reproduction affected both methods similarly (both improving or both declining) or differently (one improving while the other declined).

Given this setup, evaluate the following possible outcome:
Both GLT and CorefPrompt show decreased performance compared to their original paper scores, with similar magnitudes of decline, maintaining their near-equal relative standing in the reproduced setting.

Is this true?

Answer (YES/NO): NO